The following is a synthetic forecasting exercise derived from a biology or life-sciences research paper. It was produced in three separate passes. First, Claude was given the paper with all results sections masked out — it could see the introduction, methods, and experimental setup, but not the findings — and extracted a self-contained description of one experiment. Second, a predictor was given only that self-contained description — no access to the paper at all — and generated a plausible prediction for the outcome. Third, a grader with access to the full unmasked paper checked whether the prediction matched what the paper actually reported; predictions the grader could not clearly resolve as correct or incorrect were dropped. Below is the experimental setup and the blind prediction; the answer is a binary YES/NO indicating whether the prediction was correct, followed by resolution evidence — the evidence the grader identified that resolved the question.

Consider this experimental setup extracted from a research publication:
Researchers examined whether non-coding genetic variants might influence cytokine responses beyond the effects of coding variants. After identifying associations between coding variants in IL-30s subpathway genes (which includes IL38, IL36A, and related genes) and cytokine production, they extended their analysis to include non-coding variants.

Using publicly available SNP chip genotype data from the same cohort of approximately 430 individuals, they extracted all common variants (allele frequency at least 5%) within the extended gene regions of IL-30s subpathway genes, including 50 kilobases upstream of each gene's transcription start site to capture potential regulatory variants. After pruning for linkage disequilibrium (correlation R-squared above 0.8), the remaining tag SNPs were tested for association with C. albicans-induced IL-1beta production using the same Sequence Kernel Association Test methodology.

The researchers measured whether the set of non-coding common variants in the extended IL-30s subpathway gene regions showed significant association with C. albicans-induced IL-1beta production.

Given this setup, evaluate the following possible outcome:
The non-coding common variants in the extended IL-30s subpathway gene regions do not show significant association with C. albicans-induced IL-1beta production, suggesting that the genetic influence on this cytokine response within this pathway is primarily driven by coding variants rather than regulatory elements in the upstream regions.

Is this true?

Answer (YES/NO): NO